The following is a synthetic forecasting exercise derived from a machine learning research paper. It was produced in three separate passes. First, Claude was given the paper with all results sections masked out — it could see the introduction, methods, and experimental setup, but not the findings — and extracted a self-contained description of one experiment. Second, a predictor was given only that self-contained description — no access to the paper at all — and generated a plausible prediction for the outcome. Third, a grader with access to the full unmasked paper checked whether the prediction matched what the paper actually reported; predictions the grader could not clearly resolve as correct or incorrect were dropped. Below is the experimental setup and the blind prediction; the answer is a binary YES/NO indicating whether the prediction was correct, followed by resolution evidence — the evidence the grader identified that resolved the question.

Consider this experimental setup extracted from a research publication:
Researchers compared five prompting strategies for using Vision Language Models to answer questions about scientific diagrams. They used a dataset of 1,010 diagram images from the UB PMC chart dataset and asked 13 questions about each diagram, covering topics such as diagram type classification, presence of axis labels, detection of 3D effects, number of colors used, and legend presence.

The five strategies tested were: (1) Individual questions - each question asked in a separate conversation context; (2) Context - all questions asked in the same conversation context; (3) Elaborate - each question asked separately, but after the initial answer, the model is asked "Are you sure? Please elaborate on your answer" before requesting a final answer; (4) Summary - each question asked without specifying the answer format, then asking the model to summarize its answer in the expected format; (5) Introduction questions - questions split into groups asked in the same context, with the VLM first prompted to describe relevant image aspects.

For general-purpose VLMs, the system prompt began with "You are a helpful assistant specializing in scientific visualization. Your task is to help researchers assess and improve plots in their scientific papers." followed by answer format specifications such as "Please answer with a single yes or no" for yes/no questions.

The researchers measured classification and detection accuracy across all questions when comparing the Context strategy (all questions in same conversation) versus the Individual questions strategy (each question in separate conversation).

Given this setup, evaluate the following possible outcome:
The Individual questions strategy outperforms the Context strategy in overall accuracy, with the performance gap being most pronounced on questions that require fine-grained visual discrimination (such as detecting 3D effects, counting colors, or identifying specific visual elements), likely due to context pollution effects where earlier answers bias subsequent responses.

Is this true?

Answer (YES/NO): NO